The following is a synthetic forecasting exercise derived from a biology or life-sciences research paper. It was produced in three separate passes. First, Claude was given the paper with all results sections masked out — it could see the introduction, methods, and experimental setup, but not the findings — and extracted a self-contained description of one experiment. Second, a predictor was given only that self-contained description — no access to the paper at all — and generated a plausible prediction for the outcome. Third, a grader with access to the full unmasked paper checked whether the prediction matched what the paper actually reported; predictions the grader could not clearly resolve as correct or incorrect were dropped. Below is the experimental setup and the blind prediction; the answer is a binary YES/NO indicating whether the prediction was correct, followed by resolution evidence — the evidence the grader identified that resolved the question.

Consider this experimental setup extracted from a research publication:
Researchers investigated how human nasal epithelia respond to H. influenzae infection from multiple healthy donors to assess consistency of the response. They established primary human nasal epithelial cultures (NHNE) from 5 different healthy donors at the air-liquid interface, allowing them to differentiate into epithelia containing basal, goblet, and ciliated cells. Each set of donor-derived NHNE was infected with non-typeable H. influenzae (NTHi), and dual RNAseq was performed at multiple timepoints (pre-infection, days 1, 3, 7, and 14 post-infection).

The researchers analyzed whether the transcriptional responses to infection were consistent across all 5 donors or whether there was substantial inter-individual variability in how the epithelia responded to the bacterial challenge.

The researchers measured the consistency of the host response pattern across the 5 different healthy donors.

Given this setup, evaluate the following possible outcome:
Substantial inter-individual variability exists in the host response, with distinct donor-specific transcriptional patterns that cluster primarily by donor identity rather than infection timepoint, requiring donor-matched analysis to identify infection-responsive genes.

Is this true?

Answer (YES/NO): NO